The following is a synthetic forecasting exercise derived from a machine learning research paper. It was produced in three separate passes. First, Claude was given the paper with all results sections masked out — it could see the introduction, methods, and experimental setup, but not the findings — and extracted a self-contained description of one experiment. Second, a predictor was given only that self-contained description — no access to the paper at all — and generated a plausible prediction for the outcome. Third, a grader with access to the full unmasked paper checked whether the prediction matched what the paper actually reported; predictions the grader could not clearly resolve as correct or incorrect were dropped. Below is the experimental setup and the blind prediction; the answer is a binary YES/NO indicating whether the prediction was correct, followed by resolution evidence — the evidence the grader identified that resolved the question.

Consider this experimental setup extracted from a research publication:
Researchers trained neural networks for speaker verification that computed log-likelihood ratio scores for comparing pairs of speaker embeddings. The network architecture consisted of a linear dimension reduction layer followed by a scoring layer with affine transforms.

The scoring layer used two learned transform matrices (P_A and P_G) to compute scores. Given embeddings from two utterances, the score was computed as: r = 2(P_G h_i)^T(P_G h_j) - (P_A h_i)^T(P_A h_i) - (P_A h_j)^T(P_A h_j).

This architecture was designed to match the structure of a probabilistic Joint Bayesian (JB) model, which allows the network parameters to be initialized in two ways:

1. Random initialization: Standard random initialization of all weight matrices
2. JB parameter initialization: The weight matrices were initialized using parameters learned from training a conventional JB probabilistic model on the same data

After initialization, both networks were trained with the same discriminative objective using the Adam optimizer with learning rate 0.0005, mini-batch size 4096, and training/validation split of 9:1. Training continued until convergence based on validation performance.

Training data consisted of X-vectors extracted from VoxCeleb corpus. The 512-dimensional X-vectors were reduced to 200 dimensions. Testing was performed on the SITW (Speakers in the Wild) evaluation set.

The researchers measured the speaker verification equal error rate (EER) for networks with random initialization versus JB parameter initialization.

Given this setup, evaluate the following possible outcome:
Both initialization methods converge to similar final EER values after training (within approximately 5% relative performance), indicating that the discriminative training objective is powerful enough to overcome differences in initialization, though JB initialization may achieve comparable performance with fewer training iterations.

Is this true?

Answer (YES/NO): NO